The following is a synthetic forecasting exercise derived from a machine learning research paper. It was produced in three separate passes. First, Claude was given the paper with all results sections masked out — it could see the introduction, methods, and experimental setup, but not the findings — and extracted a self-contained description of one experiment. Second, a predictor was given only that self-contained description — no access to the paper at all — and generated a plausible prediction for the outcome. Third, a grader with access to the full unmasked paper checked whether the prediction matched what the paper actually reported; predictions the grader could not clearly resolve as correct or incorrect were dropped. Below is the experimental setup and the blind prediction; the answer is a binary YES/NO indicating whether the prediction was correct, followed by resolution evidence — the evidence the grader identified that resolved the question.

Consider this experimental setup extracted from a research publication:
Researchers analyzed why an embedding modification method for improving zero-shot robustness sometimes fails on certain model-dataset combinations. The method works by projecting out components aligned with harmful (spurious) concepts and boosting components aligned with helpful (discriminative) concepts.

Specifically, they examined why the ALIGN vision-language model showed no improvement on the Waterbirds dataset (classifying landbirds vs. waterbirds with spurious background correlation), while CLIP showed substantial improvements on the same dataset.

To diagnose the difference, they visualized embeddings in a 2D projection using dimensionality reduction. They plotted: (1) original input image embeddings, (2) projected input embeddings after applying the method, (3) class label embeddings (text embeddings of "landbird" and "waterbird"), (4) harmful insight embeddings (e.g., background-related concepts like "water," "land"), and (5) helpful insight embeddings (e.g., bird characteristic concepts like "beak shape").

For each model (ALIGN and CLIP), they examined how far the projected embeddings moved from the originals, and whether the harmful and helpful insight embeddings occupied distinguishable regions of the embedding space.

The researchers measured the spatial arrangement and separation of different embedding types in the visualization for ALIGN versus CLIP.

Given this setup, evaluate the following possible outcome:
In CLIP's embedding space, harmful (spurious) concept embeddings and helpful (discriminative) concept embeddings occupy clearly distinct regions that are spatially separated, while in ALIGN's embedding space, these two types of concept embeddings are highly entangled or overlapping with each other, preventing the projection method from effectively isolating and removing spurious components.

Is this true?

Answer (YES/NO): YES